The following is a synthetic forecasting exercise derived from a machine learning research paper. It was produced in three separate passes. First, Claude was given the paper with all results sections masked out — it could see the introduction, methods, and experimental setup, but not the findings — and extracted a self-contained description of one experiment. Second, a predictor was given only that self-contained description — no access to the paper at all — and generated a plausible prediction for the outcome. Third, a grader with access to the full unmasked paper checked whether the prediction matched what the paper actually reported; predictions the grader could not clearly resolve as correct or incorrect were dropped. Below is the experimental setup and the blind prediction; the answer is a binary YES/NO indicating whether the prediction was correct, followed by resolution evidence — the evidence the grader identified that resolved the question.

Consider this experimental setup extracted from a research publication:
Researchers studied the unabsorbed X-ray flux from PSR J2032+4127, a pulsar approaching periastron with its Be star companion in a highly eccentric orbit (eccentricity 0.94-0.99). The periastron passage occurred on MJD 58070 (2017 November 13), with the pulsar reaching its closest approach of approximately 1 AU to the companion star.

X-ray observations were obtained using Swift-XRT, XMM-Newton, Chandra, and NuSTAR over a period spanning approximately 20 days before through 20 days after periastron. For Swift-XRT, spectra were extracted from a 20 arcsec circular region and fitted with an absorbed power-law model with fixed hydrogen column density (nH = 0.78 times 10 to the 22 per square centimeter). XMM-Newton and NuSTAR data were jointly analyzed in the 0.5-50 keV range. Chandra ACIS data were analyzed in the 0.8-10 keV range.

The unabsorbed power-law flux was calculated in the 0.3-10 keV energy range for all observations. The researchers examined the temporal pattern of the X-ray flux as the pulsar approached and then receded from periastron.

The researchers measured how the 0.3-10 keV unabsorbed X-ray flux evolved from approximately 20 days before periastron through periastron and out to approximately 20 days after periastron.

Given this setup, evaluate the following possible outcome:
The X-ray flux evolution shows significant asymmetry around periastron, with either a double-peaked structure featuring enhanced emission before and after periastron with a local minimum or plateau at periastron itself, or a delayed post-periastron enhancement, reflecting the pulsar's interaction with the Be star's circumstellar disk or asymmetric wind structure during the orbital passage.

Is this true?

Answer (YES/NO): YES